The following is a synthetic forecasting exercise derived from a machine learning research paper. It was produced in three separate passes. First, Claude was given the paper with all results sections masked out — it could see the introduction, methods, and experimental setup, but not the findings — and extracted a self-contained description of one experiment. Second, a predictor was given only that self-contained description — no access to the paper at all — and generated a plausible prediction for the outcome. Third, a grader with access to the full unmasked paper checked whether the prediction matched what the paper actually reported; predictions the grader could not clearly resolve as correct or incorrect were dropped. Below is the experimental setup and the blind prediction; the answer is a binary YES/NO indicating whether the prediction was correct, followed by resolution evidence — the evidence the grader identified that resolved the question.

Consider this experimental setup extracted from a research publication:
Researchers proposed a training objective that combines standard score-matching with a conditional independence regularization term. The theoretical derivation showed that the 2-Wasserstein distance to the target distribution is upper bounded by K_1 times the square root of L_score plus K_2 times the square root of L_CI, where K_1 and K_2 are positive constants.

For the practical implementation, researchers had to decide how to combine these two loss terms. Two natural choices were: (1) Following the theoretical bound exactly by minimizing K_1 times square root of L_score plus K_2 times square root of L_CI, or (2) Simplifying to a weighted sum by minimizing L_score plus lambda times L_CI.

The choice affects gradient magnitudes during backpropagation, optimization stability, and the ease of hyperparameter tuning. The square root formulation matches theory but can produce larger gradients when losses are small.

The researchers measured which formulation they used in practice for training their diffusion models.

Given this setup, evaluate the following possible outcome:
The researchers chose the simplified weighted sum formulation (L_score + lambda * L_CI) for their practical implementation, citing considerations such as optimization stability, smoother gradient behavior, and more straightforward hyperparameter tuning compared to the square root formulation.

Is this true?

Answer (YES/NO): YES